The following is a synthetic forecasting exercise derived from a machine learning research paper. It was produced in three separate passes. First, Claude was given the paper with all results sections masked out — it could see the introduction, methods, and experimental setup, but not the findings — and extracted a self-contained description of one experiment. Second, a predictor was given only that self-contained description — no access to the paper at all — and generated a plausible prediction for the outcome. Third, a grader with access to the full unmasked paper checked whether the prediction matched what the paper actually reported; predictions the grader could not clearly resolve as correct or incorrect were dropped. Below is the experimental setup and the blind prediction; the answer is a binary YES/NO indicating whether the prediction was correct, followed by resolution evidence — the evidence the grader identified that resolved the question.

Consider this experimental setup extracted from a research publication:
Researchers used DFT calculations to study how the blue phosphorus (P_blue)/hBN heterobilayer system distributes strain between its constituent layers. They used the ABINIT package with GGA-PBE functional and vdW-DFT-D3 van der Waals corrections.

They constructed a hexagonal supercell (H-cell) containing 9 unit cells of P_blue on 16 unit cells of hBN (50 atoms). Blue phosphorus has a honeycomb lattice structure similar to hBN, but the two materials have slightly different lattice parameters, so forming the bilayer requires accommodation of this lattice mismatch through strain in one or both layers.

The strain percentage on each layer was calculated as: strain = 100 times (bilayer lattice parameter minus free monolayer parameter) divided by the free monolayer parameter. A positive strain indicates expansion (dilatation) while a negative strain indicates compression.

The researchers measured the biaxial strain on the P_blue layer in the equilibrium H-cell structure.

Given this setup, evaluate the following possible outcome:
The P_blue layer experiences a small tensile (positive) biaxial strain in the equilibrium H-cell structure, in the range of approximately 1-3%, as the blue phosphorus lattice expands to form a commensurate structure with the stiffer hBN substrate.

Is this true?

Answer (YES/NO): YES